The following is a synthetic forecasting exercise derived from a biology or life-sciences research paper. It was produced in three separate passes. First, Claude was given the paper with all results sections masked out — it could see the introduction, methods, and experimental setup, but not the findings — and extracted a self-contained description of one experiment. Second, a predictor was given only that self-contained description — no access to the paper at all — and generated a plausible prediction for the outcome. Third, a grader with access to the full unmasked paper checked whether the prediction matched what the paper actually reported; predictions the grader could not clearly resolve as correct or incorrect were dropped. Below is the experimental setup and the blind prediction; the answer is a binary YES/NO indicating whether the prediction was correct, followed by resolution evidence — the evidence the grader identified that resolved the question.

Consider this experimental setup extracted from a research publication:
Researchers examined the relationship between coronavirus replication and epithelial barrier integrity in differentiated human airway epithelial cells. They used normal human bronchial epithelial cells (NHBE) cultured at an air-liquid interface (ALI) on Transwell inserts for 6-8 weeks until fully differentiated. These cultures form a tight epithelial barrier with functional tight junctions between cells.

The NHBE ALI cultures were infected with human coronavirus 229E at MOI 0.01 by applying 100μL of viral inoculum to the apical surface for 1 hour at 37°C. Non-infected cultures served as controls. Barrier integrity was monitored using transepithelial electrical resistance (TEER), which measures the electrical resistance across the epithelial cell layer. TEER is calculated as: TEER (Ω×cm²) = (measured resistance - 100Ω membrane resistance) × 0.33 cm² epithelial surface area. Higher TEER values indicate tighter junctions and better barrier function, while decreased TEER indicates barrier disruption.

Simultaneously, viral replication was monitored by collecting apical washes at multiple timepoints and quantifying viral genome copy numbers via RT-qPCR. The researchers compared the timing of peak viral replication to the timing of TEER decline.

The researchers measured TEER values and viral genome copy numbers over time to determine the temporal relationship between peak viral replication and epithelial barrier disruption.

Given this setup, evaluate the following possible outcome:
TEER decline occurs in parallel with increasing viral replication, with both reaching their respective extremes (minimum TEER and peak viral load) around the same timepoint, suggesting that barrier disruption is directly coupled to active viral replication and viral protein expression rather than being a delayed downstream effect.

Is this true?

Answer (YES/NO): NO